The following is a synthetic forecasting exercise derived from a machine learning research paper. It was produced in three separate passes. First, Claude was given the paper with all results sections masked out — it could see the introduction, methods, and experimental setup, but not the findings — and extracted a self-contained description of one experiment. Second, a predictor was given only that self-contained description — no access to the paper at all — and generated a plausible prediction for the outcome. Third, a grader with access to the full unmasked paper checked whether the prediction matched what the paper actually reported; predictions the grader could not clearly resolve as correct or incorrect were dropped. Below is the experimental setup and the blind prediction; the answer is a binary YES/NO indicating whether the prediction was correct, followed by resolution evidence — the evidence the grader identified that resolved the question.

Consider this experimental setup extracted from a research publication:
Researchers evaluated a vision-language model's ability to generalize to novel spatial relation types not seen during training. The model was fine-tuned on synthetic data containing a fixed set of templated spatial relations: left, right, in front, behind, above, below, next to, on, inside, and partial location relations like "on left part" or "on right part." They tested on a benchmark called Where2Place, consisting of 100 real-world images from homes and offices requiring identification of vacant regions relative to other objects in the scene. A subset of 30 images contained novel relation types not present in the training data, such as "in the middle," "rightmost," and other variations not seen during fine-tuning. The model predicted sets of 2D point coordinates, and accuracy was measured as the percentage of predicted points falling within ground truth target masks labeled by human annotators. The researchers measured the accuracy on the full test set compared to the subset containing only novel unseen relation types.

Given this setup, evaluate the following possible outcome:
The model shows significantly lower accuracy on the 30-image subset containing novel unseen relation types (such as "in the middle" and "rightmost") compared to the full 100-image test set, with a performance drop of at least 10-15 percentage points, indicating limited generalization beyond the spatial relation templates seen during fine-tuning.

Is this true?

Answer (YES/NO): NO